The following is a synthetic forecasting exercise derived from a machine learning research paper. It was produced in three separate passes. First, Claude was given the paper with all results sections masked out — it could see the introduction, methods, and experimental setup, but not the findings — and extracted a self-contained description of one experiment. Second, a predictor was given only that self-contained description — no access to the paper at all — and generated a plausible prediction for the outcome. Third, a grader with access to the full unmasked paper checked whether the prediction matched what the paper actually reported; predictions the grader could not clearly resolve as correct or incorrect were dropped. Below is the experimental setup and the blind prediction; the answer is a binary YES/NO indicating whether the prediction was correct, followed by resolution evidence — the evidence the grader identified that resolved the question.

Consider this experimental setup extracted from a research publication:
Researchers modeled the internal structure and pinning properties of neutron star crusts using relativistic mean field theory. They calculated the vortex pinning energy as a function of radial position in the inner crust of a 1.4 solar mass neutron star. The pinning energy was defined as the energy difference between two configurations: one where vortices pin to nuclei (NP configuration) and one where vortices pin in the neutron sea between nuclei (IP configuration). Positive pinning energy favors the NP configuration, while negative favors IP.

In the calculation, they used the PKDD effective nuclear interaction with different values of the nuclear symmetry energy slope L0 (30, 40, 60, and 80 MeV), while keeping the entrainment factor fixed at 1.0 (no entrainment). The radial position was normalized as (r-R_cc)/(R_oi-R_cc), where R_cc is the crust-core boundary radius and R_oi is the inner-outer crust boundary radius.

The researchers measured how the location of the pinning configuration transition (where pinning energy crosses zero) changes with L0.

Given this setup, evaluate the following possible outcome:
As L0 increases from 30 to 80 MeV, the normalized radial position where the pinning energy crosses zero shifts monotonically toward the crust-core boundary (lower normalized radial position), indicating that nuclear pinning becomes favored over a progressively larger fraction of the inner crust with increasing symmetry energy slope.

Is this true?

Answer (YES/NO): NO